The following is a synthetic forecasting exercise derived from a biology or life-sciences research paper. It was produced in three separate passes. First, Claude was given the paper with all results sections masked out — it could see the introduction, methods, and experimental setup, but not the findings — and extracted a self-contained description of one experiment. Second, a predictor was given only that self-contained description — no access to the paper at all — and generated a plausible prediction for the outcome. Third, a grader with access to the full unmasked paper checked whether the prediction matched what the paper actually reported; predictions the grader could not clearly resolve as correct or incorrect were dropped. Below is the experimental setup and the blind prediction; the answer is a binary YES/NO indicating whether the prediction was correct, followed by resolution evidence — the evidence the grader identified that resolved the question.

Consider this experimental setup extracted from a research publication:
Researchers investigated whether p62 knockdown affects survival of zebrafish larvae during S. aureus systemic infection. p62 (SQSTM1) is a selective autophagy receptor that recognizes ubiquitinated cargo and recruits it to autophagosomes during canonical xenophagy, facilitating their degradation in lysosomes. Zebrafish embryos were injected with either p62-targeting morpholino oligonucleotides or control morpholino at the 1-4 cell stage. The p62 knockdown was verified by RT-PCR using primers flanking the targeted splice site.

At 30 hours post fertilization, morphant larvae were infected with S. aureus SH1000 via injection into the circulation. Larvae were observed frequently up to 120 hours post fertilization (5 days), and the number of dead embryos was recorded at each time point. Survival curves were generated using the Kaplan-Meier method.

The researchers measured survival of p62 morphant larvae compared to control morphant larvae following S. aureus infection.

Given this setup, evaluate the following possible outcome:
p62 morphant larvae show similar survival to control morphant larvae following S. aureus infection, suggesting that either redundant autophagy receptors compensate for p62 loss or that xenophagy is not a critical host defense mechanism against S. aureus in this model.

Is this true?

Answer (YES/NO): NO